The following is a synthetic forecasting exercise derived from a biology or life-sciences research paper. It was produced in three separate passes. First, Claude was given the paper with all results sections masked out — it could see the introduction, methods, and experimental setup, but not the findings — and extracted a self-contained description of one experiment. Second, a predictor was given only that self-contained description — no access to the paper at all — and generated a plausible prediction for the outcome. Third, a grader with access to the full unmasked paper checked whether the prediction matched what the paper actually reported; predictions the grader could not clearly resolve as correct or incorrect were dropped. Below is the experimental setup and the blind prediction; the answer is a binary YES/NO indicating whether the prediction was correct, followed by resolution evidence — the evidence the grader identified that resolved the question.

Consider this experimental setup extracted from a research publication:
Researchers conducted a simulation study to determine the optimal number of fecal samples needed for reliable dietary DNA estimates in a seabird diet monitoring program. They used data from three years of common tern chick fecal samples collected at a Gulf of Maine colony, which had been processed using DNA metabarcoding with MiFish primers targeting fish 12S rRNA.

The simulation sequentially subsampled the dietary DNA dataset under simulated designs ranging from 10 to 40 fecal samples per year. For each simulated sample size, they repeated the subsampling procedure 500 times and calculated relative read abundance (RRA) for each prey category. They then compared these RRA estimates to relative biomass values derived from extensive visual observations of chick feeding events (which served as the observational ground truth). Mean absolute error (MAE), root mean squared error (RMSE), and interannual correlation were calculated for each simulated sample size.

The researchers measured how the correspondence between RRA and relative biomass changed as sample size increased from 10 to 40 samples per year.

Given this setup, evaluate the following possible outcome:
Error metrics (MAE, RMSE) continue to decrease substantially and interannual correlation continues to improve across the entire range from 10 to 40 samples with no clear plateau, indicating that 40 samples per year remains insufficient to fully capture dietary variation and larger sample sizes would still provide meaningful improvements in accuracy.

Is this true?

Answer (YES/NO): NO